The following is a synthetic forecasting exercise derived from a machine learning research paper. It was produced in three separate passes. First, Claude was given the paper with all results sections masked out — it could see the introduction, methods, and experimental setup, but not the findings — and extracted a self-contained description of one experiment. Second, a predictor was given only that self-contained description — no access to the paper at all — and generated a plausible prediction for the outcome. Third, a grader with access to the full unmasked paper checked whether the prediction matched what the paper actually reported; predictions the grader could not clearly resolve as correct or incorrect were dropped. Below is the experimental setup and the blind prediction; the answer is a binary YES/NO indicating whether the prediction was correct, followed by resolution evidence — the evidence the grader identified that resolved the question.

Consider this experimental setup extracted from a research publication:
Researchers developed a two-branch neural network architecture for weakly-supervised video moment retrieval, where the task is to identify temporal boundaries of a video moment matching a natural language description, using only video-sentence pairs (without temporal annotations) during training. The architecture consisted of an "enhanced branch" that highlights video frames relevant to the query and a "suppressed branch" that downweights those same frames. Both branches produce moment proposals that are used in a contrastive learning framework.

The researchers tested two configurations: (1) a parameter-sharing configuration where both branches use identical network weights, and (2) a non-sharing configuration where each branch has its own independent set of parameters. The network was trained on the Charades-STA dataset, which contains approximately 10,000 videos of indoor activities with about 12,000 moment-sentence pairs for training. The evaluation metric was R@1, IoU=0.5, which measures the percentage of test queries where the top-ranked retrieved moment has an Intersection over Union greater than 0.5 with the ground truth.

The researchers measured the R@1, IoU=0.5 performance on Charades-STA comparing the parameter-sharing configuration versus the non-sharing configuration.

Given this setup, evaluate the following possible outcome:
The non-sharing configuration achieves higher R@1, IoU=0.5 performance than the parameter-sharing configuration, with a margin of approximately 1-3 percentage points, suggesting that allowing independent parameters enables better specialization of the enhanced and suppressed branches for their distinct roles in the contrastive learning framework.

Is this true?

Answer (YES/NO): NO